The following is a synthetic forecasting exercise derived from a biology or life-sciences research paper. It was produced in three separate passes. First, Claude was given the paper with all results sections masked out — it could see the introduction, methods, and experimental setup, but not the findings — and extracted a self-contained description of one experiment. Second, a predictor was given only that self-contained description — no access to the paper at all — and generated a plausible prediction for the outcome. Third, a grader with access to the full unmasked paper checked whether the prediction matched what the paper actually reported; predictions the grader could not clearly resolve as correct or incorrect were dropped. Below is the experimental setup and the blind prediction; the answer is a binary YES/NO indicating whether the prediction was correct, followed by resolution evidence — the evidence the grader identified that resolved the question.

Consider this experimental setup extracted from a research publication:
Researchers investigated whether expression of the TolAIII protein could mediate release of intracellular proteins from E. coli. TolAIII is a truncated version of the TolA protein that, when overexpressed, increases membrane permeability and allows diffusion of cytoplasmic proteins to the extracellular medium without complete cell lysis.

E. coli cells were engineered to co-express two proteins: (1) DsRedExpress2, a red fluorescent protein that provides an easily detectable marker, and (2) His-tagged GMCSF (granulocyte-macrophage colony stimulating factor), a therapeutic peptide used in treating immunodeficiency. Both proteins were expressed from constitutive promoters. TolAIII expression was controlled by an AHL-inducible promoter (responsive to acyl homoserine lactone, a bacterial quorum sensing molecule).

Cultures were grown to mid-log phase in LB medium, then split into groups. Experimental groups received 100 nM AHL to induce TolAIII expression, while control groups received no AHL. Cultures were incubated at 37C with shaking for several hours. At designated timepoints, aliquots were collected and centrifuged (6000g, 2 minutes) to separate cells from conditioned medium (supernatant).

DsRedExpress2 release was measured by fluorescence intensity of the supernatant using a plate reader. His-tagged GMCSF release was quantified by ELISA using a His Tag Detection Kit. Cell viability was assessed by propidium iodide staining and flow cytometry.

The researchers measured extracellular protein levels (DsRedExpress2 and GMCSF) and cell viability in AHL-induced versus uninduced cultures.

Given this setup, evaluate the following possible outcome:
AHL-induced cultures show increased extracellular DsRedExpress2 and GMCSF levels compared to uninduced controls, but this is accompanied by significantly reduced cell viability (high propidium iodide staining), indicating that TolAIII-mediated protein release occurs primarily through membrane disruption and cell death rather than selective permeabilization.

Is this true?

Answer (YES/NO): NO